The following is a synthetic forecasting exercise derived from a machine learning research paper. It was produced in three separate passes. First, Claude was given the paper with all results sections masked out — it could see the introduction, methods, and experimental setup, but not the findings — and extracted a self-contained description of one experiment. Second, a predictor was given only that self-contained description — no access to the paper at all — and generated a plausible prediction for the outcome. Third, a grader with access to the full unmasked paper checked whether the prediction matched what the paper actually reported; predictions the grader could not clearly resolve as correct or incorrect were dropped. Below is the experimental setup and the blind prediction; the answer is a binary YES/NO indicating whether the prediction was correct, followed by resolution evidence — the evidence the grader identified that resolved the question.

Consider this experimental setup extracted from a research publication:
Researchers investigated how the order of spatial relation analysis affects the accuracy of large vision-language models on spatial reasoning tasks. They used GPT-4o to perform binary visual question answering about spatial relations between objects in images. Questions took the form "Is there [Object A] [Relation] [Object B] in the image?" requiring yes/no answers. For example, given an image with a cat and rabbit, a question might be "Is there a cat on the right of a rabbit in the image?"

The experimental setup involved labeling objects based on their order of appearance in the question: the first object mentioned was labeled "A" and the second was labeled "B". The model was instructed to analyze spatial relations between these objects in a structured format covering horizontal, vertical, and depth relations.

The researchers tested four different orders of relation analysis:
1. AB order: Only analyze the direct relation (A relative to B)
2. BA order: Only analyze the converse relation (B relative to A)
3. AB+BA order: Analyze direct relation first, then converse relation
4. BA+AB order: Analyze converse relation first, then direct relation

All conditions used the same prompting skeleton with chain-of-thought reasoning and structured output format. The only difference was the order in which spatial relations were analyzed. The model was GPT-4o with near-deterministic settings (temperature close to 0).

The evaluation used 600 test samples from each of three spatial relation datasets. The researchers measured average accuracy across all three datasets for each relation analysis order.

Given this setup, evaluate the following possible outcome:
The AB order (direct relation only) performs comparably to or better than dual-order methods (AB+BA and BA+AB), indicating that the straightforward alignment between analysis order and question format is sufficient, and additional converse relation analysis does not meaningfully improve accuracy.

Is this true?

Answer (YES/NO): NO